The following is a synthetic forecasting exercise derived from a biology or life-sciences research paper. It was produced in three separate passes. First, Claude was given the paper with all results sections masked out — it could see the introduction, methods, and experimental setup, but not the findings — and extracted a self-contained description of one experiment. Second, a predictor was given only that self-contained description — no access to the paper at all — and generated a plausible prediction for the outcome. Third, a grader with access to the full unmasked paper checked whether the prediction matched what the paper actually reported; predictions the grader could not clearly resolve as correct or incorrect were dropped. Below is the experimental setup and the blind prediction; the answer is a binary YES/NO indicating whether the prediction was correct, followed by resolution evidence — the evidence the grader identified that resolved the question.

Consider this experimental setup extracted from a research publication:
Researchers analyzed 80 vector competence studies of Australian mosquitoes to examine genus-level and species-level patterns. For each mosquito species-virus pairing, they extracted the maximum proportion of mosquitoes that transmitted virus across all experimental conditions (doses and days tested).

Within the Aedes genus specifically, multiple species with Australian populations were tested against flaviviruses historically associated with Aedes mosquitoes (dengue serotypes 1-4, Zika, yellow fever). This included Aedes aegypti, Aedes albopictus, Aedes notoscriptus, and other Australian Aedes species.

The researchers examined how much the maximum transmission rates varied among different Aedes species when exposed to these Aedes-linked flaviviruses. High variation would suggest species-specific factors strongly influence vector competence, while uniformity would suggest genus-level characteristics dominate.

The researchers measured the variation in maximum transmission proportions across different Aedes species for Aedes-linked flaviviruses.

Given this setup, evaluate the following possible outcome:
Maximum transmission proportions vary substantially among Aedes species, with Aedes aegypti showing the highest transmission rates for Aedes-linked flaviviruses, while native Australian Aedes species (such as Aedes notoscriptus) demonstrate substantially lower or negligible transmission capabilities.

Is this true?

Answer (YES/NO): YES